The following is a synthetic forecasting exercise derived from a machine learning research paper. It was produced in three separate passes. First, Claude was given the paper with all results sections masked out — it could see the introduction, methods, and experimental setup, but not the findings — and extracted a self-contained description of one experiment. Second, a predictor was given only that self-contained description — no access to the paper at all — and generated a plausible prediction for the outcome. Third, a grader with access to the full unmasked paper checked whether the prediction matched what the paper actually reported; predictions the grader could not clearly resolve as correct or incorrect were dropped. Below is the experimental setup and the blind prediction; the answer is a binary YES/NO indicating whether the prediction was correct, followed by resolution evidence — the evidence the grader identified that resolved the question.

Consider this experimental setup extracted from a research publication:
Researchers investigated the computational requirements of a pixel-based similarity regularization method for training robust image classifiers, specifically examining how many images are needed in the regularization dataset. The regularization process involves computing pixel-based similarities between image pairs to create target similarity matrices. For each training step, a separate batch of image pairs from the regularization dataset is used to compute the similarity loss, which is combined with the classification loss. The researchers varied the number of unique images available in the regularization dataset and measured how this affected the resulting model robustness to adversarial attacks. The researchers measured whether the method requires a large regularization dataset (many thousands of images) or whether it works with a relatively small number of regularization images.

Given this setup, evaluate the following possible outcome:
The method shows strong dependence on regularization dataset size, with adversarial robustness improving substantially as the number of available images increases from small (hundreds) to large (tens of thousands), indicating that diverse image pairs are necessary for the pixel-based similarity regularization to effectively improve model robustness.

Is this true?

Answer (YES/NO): NO